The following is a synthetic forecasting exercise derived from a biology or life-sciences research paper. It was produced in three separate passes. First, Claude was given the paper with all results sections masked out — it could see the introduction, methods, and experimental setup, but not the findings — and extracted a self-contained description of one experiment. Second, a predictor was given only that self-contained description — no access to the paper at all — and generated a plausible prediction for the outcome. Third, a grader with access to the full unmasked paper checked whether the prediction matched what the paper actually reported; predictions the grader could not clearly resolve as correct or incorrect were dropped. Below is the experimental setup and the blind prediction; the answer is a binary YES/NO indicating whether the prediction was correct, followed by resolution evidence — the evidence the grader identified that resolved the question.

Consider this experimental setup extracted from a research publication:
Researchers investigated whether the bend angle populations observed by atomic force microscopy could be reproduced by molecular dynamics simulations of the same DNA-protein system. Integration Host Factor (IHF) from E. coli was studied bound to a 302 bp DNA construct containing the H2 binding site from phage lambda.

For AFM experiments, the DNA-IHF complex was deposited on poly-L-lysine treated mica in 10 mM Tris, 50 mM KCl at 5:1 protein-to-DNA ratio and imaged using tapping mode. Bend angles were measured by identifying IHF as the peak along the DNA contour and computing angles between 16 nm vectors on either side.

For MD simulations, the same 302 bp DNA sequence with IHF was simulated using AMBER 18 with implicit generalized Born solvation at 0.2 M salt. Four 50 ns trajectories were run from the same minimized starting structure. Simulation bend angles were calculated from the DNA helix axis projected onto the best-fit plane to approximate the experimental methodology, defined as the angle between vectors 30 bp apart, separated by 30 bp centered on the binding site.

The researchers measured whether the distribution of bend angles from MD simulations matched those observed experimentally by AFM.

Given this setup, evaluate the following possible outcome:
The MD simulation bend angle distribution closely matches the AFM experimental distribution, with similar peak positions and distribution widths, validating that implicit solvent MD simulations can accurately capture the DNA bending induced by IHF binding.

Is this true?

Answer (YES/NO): NO